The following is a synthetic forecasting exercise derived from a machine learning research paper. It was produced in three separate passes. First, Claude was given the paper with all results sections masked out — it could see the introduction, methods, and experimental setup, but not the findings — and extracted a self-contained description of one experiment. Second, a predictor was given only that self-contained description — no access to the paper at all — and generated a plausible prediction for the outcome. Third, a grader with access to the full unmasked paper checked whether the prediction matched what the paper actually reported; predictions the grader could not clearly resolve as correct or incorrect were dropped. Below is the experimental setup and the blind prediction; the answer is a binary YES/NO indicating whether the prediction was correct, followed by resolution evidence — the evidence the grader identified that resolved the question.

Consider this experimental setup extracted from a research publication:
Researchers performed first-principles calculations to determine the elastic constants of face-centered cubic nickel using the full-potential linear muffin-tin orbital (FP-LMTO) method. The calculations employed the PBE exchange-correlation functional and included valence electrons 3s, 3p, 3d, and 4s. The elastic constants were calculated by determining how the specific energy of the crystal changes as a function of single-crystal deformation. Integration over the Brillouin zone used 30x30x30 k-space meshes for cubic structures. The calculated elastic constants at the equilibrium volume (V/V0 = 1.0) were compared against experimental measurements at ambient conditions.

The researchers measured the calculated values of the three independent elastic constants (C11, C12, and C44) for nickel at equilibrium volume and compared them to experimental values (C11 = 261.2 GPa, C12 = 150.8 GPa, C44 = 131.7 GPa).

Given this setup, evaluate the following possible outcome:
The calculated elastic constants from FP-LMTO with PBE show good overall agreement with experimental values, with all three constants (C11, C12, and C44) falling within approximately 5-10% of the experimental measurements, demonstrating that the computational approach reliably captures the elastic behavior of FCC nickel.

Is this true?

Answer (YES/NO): NO